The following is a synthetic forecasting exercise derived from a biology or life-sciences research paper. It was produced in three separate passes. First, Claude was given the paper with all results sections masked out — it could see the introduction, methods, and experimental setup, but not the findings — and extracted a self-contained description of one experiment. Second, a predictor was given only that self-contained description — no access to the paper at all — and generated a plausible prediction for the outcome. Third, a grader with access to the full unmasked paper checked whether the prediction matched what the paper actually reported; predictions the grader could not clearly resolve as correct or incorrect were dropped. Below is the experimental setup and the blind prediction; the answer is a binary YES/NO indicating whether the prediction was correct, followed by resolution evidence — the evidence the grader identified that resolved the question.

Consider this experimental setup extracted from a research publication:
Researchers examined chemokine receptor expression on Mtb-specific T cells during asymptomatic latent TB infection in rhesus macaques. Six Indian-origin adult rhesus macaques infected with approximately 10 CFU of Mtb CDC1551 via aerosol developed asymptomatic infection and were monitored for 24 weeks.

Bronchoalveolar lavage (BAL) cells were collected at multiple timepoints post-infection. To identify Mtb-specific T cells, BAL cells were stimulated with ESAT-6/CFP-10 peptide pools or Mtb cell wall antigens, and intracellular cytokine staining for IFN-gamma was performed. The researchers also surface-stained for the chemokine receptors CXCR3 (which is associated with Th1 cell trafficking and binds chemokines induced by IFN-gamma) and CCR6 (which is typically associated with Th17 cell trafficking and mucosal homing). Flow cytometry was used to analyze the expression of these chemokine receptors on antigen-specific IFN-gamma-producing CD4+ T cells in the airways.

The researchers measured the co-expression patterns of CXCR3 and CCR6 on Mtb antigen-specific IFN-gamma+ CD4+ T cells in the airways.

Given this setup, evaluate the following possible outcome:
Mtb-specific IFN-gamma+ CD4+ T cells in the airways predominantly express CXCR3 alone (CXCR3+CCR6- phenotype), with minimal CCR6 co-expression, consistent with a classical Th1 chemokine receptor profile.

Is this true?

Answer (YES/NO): NO